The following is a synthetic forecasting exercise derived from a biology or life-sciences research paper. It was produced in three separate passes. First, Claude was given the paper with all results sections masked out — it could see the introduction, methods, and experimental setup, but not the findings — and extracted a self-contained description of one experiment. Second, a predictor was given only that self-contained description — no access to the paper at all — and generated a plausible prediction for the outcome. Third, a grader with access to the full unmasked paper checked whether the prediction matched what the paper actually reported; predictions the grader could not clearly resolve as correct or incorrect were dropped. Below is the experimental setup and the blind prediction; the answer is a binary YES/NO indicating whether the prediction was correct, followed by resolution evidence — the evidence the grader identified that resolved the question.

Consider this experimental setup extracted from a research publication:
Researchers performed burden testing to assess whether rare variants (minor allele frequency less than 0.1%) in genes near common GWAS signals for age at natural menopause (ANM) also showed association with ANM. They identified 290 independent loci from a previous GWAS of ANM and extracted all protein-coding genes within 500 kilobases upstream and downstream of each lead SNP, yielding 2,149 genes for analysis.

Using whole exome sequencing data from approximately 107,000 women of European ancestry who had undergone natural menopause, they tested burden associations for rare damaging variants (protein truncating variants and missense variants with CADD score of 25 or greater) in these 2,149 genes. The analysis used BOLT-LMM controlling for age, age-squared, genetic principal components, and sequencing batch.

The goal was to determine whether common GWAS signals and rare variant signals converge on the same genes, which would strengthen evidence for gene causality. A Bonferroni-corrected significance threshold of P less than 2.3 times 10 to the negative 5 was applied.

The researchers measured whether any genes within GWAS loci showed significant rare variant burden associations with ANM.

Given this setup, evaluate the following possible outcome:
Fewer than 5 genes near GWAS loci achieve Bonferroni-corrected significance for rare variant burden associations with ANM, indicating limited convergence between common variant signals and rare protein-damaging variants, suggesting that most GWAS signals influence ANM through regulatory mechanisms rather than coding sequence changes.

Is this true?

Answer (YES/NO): NO